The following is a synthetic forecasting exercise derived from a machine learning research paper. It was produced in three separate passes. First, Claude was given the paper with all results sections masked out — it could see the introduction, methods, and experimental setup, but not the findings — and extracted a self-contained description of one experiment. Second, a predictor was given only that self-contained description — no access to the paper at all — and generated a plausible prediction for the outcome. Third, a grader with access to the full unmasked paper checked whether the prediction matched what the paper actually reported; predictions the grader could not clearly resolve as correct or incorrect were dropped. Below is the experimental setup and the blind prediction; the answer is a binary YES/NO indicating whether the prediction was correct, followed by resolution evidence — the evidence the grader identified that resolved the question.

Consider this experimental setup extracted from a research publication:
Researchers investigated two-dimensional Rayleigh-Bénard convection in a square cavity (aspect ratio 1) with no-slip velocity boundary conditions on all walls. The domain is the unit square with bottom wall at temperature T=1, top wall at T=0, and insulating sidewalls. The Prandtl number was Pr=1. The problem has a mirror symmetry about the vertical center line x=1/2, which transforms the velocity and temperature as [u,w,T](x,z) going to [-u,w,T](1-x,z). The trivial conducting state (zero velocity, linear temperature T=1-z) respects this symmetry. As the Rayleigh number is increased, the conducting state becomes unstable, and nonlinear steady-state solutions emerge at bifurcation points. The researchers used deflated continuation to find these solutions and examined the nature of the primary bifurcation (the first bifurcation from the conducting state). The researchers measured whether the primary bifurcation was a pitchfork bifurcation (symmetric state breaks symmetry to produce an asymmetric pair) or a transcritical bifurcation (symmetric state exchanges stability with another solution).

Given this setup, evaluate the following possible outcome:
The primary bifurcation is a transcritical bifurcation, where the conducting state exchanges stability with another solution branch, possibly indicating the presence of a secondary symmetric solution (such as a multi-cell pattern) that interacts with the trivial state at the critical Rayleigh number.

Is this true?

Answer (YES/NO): NO